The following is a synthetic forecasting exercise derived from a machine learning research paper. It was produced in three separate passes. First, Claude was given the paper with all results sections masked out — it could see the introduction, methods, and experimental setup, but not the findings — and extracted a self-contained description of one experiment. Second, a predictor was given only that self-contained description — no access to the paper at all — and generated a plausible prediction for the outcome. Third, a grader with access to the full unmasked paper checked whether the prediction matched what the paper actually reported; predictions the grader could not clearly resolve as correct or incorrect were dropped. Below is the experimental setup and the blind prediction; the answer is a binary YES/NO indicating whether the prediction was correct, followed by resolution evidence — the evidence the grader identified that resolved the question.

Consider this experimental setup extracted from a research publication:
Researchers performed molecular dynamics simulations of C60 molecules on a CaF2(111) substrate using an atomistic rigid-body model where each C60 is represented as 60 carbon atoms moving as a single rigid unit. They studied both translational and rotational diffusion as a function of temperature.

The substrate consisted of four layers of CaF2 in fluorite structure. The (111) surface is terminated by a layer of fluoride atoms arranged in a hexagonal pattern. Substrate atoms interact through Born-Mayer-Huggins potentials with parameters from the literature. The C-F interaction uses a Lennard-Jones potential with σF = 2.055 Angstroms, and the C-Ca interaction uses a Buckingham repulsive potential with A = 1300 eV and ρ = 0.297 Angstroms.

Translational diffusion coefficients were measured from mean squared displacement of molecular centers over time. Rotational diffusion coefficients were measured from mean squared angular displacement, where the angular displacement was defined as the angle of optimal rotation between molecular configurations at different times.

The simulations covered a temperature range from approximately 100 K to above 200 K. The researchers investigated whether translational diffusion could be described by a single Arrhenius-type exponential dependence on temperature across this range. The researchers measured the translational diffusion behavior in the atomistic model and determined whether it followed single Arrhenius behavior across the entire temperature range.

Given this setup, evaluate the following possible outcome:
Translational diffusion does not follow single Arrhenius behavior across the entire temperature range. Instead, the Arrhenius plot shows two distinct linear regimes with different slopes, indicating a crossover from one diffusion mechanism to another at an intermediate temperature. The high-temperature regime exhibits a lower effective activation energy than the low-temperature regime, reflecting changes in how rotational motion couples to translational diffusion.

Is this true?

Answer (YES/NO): NO